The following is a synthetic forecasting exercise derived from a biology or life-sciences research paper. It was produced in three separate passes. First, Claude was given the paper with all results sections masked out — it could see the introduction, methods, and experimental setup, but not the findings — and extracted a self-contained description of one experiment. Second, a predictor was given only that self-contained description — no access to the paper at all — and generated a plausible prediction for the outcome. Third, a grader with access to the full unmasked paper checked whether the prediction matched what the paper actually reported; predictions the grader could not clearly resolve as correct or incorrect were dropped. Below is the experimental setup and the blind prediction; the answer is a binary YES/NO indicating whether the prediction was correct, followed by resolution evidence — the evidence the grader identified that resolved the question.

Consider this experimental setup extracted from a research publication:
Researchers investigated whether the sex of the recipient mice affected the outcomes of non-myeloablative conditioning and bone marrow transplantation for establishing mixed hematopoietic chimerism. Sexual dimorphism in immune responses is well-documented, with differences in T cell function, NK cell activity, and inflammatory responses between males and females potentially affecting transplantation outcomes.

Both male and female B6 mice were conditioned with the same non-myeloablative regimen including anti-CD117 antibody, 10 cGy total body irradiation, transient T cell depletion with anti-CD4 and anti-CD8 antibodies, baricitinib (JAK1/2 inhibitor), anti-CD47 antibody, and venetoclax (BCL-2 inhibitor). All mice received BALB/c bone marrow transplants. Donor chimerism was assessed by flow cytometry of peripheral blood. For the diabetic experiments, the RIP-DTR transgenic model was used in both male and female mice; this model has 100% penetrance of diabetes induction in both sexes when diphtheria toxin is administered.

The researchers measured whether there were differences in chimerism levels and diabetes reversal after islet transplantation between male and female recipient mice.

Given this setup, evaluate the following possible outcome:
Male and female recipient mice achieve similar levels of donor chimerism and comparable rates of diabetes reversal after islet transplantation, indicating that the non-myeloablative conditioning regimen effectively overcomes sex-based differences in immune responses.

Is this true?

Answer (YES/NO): YES